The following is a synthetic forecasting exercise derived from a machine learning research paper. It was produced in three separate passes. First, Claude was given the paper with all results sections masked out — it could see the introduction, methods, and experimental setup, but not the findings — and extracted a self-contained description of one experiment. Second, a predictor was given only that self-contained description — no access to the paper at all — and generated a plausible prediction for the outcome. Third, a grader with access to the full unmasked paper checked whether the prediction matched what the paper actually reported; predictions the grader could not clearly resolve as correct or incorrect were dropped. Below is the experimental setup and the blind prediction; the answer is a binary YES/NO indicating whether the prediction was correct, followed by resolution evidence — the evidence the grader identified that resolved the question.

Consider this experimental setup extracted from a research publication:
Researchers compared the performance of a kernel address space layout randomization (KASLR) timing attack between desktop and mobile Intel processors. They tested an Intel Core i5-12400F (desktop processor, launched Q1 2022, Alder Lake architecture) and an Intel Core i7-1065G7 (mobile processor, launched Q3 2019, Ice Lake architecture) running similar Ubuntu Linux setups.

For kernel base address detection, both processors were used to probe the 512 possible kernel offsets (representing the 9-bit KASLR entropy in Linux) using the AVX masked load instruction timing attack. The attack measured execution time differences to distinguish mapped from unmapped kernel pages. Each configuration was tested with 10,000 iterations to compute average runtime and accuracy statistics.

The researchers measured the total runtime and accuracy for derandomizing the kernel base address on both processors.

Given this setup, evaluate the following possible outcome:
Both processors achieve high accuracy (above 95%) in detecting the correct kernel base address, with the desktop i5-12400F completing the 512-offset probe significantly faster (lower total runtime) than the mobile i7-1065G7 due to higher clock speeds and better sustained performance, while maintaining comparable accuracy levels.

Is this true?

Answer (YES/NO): YES